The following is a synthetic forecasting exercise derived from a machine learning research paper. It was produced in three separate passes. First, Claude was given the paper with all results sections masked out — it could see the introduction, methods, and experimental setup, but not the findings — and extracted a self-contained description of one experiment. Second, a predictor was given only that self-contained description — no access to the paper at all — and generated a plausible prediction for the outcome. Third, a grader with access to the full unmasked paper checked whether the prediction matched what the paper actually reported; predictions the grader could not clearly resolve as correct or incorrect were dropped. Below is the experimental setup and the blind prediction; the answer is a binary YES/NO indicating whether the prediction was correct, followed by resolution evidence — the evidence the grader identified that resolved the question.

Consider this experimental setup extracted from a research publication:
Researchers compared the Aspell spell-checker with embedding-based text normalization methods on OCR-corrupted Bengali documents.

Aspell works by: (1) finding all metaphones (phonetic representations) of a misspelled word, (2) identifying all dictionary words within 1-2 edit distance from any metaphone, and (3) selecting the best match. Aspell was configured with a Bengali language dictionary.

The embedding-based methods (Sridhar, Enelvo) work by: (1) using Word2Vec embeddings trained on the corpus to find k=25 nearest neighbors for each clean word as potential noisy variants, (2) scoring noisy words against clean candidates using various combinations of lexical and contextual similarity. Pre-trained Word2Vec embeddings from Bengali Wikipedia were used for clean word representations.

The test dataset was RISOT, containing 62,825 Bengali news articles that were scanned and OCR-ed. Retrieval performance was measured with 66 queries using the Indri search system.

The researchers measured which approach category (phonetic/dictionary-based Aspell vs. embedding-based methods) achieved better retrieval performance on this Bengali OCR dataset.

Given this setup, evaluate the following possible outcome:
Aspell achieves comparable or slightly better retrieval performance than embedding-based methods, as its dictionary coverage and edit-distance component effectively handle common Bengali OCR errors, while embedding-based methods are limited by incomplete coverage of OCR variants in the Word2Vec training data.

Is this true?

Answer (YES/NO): NO